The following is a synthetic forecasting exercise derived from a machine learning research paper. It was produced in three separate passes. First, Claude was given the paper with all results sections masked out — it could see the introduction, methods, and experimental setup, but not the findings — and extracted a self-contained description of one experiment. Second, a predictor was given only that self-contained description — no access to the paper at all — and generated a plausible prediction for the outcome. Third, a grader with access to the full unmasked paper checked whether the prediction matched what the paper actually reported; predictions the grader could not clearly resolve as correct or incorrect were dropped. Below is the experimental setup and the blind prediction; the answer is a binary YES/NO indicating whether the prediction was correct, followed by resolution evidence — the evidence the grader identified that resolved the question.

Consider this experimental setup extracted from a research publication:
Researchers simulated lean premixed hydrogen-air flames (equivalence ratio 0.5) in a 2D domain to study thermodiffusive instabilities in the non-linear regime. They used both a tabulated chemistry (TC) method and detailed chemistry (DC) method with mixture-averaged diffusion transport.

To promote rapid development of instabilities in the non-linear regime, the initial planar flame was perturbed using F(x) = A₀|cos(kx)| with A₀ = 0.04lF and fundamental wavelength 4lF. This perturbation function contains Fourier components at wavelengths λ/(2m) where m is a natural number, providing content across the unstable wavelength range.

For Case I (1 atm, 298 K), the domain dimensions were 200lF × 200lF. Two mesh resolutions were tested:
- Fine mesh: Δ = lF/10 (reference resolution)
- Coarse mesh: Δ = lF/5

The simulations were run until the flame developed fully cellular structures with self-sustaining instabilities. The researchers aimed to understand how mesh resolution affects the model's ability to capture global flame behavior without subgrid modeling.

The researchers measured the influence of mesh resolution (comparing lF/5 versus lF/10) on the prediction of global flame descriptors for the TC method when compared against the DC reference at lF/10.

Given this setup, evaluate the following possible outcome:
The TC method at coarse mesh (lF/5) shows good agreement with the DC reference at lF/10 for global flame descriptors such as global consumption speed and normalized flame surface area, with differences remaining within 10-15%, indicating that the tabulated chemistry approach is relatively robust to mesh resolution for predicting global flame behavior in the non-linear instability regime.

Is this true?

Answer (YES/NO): NO